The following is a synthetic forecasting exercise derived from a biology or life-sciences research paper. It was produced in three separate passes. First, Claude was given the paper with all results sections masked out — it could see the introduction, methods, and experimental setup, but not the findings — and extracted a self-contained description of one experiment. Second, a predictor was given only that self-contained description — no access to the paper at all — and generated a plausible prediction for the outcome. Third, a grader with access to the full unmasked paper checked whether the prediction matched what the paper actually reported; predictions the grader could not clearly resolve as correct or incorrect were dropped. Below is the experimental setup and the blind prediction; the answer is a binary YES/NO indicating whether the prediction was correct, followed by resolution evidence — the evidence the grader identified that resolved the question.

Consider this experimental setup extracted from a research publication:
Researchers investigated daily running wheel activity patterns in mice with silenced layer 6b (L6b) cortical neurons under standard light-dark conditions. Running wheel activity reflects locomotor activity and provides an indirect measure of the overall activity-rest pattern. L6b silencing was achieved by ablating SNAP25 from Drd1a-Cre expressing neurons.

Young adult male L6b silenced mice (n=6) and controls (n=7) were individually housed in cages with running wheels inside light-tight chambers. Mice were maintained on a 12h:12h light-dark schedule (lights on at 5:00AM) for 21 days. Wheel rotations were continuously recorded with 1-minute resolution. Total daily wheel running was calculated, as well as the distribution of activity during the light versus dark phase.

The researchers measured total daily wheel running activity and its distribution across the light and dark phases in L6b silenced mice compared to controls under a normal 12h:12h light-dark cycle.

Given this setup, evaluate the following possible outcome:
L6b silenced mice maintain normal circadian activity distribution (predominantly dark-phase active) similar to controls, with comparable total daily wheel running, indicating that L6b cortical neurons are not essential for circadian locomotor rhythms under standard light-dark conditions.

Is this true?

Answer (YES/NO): NO